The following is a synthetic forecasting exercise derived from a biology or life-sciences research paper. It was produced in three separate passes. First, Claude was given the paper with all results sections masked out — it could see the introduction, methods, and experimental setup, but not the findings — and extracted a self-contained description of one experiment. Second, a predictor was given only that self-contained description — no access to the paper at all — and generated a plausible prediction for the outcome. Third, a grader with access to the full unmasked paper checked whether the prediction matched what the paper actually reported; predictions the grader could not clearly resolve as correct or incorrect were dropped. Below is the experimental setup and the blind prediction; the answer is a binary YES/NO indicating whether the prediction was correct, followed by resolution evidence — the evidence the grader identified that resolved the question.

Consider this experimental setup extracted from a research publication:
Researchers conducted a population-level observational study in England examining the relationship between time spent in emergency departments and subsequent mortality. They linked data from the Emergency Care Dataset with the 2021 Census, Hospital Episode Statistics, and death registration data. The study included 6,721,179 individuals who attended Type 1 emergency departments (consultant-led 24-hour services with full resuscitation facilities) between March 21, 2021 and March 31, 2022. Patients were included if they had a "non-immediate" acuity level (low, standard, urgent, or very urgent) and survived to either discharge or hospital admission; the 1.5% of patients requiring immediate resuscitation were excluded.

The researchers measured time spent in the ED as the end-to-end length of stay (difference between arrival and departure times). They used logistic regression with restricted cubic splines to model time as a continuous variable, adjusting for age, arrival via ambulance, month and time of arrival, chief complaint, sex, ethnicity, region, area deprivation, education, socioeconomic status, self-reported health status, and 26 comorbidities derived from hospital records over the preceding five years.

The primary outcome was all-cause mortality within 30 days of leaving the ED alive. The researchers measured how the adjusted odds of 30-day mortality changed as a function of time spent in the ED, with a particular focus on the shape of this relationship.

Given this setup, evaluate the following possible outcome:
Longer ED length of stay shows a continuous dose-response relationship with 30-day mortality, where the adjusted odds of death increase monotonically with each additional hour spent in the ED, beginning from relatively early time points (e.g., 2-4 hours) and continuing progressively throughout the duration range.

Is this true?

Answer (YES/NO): NO